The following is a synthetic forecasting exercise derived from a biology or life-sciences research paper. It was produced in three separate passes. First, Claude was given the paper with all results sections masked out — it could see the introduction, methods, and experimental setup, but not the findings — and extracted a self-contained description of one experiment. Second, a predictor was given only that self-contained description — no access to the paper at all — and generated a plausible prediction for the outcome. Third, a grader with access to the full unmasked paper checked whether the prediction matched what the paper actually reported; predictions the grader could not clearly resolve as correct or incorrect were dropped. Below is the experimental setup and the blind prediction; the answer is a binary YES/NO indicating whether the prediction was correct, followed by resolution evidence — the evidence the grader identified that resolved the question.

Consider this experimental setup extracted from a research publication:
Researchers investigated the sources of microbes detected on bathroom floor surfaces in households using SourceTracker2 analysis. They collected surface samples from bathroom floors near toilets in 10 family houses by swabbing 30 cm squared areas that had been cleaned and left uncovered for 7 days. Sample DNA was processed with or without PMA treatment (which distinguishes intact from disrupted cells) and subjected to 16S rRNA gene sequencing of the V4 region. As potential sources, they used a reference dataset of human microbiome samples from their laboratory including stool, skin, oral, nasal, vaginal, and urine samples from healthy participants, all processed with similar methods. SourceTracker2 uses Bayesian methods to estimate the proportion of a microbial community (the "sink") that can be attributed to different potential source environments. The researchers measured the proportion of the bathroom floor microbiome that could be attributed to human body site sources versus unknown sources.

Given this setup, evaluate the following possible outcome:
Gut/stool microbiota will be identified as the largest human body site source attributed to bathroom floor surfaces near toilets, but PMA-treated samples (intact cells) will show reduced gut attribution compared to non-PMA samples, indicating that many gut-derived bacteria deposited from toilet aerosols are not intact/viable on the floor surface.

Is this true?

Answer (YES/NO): NO